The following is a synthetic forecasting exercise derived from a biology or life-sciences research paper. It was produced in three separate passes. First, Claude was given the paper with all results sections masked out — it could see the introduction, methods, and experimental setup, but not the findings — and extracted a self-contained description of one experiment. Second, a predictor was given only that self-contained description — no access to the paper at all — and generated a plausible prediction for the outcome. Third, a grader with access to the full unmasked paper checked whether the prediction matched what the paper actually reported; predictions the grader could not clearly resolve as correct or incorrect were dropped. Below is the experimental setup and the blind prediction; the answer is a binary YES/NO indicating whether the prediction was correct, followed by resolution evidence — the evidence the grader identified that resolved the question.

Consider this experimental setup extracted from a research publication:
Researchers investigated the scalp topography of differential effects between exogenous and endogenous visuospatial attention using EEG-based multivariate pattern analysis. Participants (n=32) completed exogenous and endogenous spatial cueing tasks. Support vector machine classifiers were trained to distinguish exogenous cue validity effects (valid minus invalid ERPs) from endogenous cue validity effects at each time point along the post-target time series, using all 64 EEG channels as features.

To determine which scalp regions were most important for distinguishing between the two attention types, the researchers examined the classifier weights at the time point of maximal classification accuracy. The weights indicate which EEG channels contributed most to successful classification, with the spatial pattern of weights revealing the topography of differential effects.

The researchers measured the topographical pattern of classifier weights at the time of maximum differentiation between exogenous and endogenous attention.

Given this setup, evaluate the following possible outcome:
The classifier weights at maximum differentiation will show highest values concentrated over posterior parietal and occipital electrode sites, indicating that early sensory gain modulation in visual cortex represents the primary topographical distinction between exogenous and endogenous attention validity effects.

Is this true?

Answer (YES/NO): YES